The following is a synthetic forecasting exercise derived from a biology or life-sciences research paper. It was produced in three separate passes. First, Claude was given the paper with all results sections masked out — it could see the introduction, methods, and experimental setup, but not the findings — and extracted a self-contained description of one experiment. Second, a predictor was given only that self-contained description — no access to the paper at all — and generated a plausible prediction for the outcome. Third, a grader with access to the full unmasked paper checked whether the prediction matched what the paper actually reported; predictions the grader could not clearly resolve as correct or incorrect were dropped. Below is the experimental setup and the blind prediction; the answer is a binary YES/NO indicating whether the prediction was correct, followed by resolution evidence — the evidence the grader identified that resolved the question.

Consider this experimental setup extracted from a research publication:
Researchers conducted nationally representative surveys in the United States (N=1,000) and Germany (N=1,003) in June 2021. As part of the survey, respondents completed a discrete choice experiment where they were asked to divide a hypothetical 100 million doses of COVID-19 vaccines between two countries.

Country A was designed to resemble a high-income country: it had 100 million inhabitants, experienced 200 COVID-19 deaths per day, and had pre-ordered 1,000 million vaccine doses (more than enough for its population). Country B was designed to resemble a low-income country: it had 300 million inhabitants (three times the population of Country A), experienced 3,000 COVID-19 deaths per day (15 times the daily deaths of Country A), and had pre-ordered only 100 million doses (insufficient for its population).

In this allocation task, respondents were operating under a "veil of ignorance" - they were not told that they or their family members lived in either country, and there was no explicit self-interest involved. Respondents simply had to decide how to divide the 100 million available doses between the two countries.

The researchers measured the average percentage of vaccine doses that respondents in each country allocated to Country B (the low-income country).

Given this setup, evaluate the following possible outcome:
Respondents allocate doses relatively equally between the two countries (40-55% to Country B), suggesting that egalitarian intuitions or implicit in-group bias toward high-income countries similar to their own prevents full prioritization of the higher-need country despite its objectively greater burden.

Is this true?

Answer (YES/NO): NO